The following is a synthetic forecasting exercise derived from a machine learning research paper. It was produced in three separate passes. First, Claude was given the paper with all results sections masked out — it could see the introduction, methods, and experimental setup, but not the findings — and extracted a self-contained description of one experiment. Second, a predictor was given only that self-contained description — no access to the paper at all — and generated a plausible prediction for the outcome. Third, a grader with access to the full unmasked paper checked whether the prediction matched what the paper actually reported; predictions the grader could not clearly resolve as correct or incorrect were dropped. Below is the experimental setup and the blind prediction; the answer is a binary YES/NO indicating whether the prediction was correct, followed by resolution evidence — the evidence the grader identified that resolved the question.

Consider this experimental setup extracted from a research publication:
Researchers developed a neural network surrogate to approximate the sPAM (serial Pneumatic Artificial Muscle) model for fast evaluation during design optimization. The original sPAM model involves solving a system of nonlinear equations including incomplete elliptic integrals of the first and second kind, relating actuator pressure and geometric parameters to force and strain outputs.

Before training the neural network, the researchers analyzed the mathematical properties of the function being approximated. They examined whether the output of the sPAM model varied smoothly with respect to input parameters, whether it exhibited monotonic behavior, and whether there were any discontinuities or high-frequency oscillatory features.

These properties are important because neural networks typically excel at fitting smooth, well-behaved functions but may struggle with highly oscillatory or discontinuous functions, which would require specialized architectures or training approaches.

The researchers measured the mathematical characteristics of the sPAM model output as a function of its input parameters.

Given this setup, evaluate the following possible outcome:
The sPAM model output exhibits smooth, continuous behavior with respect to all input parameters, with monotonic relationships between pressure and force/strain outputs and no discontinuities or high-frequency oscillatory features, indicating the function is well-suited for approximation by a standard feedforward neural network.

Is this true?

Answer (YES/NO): YES